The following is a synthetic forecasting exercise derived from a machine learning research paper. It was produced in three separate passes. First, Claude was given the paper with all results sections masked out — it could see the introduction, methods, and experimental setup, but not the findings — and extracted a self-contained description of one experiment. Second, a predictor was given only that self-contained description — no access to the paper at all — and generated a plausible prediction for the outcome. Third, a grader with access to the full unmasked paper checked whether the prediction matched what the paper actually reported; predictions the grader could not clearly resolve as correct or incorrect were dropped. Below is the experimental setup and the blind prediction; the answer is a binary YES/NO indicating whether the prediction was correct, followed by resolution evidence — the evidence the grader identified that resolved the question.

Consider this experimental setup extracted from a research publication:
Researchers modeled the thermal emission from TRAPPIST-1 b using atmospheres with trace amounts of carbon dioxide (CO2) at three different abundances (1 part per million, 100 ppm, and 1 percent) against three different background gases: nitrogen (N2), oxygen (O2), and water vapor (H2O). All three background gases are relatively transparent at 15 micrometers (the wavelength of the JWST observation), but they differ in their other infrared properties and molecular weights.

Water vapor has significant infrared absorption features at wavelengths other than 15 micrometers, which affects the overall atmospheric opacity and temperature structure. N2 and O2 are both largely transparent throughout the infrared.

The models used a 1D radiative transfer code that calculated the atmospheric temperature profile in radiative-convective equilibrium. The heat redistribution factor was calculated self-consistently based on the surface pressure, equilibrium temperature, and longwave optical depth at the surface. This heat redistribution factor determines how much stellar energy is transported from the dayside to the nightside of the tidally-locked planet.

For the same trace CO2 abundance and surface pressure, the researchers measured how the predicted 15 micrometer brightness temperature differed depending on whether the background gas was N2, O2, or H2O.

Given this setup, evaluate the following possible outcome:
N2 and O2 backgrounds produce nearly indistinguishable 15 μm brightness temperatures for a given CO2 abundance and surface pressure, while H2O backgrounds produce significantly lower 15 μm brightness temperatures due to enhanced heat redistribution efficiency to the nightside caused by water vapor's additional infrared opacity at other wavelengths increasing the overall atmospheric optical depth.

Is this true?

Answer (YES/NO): NO